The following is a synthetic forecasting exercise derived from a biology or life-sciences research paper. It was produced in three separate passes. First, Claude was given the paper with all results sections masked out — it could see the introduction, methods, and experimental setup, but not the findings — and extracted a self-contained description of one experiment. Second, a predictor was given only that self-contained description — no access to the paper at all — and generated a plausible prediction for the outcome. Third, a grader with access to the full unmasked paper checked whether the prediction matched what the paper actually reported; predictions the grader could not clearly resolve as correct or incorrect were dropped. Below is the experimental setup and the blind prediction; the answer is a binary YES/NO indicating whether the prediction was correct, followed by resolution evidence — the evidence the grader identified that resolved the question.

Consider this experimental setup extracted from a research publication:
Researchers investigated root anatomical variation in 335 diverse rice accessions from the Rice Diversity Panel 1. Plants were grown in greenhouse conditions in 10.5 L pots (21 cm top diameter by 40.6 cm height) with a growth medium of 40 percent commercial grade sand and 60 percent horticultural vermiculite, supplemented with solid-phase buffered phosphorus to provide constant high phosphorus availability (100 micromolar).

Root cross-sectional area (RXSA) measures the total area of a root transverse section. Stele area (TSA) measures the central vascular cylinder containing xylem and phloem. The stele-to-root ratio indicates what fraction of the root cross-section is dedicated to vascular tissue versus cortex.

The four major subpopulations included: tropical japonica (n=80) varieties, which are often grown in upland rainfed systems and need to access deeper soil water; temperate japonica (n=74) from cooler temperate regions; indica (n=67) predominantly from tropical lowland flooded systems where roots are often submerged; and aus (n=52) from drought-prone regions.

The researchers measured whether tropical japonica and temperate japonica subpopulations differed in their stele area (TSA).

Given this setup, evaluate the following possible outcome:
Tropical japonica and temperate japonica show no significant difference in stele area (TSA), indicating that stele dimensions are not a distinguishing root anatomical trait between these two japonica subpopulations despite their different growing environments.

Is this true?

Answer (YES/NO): NO